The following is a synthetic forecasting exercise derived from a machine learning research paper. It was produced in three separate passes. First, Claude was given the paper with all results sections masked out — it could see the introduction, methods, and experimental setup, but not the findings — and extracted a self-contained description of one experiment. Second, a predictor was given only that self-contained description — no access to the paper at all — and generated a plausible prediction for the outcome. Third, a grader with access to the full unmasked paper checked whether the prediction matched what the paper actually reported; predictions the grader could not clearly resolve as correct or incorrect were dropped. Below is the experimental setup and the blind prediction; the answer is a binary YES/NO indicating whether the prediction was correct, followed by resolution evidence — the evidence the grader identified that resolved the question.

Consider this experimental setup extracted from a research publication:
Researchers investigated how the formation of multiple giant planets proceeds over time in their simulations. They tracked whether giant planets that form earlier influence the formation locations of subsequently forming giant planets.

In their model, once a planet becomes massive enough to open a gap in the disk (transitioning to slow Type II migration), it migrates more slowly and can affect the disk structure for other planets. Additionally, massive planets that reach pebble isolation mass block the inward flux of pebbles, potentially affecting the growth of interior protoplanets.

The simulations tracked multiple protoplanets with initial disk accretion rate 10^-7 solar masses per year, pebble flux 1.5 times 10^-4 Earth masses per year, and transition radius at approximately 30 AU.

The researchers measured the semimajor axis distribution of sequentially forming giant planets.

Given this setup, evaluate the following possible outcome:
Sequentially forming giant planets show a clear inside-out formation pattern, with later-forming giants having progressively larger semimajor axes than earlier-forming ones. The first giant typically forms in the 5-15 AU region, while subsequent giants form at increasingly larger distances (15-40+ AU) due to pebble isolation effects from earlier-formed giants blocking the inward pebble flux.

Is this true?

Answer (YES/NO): NO